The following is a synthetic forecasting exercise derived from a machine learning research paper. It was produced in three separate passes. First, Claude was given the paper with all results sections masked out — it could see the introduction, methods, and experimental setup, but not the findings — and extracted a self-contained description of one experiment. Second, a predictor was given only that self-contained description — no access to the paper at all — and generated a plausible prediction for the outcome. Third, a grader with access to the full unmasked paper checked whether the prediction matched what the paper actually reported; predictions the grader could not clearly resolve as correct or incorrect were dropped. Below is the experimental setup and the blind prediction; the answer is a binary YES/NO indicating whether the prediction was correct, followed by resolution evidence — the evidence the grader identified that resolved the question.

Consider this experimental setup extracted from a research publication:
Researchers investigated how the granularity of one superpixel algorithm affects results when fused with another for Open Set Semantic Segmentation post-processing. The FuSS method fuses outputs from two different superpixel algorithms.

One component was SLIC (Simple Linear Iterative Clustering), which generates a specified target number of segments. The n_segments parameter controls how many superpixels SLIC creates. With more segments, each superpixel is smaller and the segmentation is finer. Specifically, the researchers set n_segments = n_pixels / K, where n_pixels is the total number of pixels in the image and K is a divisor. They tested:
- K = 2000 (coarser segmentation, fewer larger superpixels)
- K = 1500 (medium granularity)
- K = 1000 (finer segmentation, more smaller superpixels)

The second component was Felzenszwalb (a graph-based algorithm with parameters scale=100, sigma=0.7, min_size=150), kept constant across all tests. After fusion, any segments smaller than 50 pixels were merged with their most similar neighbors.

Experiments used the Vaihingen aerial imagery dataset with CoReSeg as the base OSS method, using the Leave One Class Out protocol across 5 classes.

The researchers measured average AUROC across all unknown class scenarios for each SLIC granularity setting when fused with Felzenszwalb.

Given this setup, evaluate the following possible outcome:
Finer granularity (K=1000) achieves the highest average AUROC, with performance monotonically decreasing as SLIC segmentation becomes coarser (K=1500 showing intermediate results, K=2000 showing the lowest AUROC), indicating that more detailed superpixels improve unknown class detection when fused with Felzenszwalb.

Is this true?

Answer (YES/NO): NO